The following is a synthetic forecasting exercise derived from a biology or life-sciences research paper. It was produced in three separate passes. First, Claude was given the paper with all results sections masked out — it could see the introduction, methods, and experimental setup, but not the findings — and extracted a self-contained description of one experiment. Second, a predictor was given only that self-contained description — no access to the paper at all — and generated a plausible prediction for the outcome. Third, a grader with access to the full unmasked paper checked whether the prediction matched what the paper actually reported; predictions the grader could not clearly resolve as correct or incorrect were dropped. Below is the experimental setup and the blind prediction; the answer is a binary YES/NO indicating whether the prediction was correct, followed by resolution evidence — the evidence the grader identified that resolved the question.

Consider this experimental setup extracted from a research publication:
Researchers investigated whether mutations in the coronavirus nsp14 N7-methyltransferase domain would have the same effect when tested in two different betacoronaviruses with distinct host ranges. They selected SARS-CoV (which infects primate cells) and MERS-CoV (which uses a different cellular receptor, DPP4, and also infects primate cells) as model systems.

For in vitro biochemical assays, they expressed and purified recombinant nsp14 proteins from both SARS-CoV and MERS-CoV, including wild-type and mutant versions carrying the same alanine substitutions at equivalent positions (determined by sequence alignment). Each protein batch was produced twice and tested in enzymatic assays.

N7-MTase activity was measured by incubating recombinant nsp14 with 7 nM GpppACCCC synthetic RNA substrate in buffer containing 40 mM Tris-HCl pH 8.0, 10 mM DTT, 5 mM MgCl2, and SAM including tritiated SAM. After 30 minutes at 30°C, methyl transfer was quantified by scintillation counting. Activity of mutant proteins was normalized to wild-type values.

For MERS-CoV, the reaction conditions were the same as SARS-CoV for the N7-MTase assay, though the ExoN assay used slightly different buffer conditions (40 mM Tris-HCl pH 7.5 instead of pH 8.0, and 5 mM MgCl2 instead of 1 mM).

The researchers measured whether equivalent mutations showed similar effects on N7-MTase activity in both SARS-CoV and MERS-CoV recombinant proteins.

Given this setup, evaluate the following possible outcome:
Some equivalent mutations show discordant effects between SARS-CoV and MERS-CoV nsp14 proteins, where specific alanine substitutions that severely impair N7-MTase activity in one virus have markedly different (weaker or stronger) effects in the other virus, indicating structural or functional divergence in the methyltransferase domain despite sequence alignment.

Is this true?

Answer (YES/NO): YES